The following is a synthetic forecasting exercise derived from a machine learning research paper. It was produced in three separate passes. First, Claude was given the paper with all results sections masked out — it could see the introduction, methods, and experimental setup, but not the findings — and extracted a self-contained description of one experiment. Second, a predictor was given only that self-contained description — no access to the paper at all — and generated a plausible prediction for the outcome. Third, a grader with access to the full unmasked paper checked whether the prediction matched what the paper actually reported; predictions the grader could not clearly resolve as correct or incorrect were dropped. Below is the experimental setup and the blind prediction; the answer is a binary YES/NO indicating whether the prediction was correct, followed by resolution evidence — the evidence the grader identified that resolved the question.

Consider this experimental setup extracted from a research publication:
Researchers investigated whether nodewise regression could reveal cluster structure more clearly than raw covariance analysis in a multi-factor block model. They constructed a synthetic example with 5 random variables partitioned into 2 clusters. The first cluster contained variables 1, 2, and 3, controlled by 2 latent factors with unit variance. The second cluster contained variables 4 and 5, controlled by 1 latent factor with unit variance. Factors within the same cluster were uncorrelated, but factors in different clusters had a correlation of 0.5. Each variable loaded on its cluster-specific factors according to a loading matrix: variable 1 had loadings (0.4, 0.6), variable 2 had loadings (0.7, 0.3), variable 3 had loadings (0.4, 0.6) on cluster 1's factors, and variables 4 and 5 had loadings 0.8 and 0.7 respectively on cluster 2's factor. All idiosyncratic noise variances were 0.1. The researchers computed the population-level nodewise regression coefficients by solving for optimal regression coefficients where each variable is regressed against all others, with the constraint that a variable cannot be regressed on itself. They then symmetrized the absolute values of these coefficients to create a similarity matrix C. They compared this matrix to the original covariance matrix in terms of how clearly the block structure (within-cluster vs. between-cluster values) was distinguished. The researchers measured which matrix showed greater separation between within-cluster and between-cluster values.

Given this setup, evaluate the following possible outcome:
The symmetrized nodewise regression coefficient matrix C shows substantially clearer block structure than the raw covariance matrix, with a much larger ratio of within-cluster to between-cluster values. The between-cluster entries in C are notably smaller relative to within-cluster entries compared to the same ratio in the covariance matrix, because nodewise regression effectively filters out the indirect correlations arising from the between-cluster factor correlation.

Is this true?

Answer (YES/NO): YES